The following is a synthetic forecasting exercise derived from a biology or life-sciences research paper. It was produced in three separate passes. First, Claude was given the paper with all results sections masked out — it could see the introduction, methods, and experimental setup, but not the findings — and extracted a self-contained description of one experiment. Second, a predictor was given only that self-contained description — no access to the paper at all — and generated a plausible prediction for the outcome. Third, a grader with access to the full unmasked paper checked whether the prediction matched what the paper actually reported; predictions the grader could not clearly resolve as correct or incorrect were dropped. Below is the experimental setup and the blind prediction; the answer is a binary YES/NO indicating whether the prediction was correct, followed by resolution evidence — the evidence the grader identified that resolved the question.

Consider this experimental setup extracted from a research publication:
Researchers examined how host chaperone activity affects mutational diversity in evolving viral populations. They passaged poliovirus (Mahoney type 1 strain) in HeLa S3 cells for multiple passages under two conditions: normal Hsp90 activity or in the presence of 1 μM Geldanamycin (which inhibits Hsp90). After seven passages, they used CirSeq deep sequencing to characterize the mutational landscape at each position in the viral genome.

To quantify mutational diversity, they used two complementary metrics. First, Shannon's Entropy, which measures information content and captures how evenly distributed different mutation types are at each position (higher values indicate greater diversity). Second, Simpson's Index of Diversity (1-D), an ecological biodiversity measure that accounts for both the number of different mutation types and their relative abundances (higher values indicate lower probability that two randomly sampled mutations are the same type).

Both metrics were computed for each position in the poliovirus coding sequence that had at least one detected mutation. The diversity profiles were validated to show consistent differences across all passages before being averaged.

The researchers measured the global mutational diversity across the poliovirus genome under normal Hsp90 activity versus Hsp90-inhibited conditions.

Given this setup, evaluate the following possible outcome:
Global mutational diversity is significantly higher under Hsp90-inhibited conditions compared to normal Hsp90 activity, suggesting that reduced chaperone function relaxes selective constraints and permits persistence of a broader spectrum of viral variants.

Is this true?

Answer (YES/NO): YES